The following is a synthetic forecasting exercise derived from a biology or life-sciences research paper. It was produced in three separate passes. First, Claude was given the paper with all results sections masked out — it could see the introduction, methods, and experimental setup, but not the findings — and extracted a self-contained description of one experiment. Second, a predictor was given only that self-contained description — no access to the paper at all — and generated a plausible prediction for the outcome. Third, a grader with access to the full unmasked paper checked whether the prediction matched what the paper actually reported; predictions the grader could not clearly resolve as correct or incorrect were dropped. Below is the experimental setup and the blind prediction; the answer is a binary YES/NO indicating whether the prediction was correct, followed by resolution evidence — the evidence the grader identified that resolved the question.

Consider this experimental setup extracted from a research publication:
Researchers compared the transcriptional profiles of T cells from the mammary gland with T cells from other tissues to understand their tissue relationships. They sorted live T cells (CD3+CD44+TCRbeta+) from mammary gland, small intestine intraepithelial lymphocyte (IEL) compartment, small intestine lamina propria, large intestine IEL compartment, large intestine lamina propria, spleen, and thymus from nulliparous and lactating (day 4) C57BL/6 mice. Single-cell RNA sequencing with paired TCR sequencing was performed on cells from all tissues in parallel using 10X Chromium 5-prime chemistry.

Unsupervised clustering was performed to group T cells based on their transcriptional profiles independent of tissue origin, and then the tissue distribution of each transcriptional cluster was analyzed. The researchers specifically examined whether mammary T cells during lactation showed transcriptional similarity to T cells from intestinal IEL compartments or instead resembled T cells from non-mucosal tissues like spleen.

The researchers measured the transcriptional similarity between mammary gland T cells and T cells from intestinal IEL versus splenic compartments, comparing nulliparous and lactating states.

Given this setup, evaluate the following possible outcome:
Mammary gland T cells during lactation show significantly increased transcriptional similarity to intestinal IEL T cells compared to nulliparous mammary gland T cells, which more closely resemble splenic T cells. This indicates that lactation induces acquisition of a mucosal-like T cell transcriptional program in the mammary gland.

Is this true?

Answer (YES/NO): NO